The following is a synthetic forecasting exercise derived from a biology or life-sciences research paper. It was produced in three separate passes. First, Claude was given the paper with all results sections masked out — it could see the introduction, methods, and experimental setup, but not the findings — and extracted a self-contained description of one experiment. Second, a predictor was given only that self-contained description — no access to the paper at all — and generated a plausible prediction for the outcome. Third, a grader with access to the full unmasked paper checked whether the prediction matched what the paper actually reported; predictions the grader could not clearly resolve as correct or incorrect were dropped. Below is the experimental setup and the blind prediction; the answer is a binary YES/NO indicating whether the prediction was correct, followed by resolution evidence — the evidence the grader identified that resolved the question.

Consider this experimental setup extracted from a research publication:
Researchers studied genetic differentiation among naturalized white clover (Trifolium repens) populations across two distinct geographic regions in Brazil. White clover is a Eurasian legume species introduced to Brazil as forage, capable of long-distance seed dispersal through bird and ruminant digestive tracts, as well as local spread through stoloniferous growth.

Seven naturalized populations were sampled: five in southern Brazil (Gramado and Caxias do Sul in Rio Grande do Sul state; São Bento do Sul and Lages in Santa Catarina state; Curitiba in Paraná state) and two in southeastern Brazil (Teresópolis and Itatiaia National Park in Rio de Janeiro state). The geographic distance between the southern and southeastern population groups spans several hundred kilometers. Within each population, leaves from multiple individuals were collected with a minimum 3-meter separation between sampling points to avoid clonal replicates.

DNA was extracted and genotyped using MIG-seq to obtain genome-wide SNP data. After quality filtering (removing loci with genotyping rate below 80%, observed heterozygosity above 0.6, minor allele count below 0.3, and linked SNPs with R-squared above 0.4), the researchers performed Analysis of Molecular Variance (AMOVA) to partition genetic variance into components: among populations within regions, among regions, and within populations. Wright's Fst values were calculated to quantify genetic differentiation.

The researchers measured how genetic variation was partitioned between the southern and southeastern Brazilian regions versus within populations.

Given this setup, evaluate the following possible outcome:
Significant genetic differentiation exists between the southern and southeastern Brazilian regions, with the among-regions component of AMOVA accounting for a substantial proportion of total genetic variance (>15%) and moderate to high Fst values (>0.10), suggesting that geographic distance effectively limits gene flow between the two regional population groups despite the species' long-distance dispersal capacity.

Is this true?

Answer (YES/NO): NO